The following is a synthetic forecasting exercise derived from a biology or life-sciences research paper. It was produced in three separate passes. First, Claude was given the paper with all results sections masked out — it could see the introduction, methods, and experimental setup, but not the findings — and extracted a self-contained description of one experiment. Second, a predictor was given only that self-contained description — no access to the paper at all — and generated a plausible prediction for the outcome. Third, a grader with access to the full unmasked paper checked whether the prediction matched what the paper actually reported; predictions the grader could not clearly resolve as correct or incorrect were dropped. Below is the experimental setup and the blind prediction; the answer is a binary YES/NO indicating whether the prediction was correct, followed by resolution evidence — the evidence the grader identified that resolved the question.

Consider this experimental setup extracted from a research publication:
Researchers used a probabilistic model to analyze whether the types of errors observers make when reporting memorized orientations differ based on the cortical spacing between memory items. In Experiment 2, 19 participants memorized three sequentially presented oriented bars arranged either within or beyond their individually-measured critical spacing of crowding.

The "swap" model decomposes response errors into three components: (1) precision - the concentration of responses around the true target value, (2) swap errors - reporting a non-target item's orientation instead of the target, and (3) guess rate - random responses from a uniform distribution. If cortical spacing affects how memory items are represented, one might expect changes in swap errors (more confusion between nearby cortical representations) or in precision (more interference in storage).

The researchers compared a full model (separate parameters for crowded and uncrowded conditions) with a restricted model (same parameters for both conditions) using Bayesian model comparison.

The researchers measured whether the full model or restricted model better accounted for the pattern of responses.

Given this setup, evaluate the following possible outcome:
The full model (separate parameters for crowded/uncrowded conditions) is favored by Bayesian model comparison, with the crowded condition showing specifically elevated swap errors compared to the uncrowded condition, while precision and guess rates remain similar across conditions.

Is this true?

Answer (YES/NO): NO